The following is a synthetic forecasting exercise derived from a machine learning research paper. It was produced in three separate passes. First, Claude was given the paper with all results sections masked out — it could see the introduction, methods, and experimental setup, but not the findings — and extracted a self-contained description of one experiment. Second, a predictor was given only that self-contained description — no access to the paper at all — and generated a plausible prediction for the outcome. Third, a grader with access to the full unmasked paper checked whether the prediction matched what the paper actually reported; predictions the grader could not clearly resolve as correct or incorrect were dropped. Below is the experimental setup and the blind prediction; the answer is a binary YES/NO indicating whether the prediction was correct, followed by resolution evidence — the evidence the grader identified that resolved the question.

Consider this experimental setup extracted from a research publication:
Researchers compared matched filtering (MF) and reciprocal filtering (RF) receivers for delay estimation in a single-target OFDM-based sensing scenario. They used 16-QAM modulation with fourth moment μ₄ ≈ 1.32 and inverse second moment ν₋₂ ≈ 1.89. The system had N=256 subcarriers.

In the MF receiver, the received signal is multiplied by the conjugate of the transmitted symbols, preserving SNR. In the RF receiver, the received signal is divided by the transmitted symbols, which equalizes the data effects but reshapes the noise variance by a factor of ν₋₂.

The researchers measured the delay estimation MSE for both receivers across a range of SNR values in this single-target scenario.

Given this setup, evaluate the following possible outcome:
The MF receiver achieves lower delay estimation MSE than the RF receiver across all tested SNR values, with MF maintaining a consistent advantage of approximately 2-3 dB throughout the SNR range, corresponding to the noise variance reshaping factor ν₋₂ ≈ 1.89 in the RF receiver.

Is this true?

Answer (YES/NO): YES